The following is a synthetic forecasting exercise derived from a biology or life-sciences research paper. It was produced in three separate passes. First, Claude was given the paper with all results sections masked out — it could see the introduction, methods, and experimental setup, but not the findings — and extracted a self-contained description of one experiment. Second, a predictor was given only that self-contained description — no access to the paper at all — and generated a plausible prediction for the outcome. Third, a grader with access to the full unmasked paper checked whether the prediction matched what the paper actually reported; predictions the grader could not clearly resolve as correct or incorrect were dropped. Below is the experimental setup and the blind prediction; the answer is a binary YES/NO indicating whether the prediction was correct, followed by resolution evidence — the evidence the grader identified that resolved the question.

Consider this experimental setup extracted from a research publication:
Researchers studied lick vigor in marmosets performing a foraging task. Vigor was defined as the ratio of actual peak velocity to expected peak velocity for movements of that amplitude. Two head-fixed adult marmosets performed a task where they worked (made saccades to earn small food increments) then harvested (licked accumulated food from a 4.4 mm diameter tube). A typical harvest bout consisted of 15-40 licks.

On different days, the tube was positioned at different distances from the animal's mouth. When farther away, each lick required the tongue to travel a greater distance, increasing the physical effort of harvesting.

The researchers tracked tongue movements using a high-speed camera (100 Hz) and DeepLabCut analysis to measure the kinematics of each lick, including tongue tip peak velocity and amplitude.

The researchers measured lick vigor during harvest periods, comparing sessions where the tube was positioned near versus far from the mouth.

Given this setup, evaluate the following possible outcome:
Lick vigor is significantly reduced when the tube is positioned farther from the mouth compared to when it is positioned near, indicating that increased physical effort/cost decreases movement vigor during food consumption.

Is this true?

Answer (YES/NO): YES